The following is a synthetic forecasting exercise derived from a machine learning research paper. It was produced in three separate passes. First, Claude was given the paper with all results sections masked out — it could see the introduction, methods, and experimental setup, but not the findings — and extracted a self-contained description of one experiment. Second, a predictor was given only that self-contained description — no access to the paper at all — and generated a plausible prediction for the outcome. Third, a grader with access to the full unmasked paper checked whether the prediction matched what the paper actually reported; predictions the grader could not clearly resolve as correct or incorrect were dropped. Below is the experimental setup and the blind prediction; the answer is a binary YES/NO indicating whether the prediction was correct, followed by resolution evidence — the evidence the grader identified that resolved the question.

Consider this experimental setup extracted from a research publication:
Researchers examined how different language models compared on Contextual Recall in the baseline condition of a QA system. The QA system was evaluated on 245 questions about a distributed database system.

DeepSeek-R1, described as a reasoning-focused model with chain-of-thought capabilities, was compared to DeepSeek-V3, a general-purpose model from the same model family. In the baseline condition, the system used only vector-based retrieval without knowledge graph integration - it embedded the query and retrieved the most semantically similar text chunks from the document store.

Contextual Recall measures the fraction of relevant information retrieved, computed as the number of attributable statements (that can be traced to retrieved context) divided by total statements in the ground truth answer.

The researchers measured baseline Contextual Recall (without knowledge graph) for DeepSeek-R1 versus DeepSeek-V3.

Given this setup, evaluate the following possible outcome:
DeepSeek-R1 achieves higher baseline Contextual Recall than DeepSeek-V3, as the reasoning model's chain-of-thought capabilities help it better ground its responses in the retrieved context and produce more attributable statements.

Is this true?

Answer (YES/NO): NO